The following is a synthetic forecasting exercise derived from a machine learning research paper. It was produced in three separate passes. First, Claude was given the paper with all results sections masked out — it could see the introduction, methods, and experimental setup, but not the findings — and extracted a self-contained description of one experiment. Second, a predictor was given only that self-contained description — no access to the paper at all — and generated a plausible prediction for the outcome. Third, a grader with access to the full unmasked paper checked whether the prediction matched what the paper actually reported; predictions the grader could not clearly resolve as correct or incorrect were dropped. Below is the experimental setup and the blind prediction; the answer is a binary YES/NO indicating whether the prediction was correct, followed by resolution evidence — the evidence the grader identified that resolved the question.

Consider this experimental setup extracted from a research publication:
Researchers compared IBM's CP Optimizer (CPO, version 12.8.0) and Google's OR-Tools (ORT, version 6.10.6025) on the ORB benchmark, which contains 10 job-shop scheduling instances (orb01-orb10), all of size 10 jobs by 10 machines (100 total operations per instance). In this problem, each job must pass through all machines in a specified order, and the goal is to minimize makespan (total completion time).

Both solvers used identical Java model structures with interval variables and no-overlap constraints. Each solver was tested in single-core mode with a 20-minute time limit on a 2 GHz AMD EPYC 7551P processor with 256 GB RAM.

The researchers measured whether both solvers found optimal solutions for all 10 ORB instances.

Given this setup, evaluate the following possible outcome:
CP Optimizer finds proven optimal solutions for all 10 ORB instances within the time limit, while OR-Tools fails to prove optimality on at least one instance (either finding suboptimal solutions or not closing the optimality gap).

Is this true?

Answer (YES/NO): NO